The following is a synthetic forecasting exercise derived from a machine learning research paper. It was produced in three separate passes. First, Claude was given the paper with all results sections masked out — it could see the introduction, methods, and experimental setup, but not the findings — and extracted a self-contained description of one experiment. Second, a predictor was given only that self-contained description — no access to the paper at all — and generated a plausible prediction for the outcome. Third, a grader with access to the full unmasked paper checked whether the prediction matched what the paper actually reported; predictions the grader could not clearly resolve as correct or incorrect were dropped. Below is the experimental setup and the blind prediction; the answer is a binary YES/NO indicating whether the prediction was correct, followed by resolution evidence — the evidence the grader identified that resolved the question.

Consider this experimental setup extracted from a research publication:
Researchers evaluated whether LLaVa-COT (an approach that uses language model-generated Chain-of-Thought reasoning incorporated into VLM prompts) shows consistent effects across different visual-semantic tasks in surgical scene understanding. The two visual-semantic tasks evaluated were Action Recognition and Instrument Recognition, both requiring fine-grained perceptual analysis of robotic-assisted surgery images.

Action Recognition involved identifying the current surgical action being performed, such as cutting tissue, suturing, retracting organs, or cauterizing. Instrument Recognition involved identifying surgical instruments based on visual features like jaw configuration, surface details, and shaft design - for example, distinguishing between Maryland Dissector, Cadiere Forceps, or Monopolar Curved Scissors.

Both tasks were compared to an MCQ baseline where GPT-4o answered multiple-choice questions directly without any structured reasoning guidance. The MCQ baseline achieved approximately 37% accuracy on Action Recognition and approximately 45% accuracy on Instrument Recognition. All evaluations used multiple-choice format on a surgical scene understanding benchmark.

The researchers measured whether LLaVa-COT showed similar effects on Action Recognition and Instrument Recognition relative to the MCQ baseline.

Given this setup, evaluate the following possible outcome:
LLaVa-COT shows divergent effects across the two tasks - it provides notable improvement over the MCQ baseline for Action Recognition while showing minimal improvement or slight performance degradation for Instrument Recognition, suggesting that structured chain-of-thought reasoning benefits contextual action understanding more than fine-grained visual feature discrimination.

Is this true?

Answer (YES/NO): NO